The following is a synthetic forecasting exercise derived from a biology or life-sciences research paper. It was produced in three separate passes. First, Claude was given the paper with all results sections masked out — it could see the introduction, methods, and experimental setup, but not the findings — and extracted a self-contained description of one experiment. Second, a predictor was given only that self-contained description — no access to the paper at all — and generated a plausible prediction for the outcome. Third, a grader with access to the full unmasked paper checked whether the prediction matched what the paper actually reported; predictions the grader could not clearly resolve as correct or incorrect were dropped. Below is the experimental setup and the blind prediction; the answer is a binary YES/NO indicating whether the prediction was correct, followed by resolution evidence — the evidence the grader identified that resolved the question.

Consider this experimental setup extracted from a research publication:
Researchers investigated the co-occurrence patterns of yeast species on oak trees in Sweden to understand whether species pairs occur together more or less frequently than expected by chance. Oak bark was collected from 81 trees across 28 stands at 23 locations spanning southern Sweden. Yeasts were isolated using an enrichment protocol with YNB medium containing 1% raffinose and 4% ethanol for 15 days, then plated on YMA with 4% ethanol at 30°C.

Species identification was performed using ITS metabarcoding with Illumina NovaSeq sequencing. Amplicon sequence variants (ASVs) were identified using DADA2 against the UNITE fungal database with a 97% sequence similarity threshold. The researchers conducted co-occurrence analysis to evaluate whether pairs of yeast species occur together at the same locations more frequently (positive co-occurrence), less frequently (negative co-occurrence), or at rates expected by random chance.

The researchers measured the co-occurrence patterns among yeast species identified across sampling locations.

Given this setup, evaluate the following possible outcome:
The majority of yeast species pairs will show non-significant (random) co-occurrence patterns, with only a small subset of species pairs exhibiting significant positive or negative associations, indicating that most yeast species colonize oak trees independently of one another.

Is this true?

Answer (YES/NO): YES